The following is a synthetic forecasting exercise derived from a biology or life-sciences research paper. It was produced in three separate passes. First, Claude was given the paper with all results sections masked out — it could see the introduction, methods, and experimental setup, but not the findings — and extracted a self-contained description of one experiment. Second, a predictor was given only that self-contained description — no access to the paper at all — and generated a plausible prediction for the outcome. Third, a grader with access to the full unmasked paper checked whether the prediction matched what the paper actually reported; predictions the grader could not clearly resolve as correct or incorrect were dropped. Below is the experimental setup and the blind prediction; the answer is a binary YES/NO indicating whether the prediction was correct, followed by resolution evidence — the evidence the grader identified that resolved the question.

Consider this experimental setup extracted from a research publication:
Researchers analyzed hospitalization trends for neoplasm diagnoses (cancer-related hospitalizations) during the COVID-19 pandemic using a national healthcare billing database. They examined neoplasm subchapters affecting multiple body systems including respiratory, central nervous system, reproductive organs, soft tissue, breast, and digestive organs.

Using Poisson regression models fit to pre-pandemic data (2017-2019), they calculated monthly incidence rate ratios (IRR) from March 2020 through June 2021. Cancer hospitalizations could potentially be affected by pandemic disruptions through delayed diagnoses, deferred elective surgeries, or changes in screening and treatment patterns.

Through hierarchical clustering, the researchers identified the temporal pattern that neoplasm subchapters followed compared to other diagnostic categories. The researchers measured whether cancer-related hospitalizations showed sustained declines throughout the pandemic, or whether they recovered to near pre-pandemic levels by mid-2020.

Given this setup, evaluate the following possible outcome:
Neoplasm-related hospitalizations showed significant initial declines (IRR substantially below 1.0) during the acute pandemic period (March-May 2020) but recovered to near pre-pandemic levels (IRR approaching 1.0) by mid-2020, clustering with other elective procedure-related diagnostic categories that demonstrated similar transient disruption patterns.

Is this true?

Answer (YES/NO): YES